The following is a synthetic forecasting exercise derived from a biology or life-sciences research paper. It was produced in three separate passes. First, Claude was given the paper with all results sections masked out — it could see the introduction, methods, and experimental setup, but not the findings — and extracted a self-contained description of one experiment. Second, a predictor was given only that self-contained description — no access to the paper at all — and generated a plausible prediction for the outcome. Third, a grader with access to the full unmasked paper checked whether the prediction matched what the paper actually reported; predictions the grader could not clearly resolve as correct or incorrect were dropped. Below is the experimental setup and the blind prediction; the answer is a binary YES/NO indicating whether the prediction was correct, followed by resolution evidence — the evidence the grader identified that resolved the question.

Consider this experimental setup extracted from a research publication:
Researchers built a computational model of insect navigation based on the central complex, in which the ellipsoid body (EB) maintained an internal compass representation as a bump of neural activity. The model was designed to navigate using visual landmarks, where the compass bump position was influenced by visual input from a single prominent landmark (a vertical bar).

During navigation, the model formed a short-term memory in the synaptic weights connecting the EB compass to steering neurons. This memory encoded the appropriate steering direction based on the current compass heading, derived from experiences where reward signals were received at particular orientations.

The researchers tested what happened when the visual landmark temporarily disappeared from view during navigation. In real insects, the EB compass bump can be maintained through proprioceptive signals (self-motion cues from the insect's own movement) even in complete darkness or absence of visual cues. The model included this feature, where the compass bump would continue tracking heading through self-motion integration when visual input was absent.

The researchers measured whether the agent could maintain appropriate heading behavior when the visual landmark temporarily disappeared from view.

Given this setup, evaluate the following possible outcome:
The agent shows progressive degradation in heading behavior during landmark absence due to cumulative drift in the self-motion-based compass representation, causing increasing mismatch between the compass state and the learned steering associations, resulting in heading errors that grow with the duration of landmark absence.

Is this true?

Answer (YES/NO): NO